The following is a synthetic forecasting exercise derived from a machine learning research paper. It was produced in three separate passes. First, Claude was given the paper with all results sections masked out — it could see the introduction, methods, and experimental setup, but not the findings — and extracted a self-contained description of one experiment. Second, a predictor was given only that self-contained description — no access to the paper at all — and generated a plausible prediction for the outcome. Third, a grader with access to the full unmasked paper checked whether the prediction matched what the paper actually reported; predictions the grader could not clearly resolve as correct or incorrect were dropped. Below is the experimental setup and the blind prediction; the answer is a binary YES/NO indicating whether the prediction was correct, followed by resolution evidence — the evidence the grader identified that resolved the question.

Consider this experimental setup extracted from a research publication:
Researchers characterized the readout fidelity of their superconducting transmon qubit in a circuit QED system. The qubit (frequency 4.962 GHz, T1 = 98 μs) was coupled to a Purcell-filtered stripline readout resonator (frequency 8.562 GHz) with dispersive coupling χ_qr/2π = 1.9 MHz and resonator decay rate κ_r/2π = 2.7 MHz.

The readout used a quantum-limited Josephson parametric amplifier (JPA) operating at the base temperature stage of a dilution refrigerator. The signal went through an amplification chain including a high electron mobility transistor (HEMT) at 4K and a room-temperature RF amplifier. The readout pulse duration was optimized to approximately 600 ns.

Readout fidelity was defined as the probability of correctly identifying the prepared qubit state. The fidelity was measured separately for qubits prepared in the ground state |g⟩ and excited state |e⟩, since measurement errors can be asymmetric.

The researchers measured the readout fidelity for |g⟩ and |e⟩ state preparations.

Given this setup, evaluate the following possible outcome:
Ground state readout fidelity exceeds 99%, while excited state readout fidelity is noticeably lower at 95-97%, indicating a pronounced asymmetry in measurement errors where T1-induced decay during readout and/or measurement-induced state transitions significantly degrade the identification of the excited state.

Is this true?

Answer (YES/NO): NO